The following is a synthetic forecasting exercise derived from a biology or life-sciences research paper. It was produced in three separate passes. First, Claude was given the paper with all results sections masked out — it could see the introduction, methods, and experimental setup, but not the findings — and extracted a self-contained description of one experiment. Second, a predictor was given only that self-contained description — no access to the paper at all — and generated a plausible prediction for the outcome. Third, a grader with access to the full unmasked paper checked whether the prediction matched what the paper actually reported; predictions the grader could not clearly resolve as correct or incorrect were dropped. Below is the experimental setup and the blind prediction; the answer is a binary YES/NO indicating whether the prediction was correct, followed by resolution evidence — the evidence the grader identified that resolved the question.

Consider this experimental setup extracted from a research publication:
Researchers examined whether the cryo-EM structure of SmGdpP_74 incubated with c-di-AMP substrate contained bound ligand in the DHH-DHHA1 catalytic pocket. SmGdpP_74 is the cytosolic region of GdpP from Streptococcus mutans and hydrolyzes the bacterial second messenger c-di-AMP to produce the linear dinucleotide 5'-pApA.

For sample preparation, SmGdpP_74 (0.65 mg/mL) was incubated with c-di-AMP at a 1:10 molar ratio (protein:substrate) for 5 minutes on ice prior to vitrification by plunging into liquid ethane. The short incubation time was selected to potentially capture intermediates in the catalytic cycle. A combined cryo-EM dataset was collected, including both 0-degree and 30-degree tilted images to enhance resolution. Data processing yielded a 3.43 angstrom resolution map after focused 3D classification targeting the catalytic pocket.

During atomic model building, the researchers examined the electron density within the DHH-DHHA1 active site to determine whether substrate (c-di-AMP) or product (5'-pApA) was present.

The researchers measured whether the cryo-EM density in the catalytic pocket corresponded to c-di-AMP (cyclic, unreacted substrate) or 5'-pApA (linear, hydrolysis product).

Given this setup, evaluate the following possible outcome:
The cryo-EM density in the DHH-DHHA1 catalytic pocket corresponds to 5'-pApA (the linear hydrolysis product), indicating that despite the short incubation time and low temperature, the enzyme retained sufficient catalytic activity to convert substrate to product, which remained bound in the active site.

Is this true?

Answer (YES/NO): YES